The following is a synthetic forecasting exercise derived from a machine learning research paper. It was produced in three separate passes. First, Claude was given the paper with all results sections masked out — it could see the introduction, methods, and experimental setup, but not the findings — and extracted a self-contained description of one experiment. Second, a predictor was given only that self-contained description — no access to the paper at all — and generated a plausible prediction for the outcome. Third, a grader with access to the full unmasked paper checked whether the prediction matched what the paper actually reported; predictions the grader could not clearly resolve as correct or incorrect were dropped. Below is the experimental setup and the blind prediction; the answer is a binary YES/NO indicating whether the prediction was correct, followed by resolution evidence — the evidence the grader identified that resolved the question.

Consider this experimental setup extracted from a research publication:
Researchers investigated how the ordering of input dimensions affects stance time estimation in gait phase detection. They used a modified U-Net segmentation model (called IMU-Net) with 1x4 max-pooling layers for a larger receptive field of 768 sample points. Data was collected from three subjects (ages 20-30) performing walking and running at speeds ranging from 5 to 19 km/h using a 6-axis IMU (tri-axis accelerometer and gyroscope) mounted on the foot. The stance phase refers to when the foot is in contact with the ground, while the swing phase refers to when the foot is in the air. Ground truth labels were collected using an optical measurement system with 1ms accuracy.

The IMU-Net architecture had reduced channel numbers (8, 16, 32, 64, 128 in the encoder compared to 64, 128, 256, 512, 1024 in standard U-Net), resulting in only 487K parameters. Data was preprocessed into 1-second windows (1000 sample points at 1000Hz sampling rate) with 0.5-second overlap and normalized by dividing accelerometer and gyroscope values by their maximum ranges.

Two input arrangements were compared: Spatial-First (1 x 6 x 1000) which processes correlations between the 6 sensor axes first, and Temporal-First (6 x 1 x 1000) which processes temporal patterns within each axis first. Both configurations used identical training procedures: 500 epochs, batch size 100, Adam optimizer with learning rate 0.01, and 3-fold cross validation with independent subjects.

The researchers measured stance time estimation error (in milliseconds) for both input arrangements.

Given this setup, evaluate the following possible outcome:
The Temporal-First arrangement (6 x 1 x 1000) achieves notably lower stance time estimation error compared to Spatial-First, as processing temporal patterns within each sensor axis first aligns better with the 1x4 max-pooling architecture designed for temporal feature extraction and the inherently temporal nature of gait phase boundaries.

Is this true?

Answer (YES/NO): NO